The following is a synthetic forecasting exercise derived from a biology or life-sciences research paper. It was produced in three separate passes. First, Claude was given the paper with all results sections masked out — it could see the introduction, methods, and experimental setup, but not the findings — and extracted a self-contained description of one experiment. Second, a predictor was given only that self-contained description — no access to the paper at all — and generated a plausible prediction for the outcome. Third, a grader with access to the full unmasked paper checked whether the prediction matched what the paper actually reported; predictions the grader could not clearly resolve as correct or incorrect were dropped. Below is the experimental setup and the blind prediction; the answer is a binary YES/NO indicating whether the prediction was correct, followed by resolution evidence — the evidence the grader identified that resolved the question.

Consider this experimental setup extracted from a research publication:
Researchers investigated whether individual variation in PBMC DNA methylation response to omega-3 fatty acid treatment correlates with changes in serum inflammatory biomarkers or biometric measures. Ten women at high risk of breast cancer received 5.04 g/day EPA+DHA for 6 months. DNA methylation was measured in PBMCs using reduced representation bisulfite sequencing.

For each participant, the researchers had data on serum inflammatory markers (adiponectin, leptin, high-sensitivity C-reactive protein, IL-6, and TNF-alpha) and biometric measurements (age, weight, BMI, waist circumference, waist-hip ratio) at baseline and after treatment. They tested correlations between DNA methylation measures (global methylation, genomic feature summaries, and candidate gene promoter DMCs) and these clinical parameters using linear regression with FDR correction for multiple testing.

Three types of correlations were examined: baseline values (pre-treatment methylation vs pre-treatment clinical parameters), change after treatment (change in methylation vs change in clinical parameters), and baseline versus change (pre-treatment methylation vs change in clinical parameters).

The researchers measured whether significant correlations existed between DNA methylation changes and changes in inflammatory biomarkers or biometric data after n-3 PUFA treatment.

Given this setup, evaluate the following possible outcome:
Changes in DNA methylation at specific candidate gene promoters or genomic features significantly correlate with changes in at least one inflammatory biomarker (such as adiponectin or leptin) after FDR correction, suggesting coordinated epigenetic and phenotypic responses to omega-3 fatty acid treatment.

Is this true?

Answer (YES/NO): NO